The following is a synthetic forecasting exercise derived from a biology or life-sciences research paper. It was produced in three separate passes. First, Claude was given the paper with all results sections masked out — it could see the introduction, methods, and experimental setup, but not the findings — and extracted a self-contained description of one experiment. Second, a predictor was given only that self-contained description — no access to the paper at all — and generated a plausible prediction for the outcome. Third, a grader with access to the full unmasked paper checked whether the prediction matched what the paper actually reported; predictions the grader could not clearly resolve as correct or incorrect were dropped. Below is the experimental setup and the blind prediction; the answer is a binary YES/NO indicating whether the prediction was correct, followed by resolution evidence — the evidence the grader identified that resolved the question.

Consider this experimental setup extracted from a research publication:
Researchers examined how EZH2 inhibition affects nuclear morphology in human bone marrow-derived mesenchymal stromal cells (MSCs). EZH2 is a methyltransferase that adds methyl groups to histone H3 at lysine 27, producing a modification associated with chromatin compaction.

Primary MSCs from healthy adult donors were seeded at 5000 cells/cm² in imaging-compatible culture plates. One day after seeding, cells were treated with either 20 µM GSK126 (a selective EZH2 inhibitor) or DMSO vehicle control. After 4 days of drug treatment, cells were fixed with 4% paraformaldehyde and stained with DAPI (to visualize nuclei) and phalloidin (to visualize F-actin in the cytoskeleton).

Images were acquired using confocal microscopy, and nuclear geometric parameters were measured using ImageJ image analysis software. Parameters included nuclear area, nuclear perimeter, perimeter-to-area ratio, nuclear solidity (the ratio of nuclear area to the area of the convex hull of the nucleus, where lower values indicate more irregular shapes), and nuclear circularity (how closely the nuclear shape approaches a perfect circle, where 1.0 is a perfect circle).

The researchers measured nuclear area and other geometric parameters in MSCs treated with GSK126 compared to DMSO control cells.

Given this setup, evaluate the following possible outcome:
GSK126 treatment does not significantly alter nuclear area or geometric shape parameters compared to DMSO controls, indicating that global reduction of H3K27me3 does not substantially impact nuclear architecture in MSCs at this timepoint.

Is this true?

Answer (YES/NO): YES